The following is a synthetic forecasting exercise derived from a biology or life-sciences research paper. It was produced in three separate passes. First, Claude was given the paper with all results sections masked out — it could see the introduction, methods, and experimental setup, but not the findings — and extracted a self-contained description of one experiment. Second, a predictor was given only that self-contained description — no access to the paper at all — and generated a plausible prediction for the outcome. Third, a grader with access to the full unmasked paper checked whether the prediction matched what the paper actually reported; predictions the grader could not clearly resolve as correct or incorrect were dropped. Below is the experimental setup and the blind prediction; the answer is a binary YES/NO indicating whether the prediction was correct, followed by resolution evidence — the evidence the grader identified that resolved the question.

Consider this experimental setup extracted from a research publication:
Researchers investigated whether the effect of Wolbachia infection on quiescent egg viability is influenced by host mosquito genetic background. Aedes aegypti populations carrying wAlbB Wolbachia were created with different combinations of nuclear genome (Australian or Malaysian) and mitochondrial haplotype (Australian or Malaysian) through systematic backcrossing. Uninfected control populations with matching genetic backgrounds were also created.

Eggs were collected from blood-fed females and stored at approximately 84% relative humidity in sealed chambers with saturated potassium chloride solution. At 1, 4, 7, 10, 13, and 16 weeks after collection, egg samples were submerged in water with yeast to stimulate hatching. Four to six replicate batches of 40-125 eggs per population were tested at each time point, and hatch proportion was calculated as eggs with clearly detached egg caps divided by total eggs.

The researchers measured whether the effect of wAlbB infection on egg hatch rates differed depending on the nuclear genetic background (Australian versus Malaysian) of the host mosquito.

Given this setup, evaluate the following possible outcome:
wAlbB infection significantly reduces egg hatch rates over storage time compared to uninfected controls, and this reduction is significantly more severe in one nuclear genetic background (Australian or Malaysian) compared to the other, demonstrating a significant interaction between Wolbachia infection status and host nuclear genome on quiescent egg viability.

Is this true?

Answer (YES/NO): NO